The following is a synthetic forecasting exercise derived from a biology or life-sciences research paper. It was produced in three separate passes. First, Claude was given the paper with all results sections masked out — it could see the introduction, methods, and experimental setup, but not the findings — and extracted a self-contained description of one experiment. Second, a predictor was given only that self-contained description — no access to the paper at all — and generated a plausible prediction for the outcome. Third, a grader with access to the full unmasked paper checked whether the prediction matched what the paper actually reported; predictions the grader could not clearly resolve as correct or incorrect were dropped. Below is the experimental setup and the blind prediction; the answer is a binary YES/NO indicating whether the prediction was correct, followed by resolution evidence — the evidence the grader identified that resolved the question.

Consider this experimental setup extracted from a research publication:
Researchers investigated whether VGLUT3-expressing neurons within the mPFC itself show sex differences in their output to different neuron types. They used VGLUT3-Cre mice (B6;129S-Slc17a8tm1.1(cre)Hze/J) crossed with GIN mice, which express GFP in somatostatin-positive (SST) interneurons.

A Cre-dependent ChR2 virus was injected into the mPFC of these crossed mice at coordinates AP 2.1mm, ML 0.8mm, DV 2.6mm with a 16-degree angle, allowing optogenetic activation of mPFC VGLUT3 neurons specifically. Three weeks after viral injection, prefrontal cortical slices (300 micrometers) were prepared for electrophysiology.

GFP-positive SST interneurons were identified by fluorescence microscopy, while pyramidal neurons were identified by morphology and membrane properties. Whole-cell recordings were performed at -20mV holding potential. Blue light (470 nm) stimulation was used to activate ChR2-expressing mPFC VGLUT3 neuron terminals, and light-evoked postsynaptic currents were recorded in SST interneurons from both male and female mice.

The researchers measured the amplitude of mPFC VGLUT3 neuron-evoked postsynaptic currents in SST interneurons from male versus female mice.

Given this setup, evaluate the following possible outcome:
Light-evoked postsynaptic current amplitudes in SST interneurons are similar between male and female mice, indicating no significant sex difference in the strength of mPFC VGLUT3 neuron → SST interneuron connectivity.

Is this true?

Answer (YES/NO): NO